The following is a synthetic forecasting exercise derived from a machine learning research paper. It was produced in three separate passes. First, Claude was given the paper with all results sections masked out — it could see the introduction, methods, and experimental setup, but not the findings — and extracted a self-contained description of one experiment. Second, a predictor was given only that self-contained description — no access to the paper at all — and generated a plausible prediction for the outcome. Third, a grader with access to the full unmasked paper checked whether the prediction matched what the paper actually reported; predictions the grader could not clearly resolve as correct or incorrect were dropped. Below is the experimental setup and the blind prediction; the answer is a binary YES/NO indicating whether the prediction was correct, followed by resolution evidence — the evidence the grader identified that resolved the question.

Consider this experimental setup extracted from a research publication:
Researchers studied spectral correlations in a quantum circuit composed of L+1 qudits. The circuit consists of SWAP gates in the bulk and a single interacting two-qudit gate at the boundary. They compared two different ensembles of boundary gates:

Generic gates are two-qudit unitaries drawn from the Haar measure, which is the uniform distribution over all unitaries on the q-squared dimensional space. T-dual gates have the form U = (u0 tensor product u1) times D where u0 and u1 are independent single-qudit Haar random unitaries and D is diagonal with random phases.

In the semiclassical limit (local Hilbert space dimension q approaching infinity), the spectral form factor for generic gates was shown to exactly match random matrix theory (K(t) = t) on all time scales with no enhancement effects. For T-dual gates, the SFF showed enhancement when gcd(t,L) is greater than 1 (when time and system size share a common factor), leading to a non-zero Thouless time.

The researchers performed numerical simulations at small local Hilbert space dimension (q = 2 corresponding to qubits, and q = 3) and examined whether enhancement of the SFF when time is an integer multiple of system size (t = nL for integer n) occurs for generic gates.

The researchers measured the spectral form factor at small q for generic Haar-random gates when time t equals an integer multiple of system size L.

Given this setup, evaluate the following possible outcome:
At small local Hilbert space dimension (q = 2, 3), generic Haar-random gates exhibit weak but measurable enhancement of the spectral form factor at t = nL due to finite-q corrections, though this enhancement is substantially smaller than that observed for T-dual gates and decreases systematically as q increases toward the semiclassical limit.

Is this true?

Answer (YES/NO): YES